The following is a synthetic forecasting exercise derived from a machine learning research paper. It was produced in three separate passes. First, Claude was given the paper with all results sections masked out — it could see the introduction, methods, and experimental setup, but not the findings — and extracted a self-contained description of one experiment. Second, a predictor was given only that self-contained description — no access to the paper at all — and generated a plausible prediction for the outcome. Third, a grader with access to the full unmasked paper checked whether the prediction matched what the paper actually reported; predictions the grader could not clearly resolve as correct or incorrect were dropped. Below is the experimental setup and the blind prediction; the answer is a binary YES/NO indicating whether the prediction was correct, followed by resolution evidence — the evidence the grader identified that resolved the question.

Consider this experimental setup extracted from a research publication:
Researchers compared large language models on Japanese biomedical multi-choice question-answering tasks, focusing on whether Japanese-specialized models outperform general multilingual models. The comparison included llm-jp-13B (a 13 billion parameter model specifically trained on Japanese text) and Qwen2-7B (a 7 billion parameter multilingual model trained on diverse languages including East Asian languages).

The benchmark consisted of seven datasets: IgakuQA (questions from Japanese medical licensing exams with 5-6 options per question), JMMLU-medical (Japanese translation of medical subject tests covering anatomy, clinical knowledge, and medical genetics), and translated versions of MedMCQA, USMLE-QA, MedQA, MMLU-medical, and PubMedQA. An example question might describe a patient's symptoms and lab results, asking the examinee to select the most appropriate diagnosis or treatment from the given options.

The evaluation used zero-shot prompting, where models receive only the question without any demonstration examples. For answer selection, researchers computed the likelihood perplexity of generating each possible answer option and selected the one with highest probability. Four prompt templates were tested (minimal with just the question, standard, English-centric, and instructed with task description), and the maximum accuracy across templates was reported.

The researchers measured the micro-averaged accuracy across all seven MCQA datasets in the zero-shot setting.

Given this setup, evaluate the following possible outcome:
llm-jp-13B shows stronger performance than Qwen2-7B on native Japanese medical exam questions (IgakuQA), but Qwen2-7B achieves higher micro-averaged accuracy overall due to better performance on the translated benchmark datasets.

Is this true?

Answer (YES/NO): NO